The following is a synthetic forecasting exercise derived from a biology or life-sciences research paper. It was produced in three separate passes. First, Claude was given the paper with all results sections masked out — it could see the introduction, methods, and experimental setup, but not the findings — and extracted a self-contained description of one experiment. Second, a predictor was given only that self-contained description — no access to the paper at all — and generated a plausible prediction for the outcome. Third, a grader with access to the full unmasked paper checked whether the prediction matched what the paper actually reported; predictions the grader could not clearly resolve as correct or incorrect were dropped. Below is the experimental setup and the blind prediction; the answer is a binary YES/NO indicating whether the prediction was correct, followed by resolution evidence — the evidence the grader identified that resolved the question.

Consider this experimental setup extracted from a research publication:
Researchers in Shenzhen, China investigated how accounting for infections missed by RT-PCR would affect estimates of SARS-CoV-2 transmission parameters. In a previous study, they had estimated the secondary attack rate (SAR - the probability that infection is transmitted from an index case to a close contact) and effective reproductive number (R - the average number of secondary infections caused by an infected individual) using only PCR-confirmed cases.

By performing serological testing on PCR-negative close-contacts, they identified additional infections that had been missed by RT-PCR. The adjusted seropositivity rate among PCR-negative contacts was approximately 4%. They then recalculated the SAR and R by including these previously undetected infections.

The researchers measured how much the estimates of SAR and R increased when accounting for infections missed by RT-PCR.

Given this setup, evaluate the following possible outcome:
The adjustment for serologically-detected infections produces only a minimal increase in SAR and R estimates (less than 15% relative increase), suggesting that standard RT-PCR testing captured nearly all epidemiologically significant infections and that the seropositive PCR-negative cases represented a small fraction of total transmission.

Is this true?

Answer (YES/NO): NO